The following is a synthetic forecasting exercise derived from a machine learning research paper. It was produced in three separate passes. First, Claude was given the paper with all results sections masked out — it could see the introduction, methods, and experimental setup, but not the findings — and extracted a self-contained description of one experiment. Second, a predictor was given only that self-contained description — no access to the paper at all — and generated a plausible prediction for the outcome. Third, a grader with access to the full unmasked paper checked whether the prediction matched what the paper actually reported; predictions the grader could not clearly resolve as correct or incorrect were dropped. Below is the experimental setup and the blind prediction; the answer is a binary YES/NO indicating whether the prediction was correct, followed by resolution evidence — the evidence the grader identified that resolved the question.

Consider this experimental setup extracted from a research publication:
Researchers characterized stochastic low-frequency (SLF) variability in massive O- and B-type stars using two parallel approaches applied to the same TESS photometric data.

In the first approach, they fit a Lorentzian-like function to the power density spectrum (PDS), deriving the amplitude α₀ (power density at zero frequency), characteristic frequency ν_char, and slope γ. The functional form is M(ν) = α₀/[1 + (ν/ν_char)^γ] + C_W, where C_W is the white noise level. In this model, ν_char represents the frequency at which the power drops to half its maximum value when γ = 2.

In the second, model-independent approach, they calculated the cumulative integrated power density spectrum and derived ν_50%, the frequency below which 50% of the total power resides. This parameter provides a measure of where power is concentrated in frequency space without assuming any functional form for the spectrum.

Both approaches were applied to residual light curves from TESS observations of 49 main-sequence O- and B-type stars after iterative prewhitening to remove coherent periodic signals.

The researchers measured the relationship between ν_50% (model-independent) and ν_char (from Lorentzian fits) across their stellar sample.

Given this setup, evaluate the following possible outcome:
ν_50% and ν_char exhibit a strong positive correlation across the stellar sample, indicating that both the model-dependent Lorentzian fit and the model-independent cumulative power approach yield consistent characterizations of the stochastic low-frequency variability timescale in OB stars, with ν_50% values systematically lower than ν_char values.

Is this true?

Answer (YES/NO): NO